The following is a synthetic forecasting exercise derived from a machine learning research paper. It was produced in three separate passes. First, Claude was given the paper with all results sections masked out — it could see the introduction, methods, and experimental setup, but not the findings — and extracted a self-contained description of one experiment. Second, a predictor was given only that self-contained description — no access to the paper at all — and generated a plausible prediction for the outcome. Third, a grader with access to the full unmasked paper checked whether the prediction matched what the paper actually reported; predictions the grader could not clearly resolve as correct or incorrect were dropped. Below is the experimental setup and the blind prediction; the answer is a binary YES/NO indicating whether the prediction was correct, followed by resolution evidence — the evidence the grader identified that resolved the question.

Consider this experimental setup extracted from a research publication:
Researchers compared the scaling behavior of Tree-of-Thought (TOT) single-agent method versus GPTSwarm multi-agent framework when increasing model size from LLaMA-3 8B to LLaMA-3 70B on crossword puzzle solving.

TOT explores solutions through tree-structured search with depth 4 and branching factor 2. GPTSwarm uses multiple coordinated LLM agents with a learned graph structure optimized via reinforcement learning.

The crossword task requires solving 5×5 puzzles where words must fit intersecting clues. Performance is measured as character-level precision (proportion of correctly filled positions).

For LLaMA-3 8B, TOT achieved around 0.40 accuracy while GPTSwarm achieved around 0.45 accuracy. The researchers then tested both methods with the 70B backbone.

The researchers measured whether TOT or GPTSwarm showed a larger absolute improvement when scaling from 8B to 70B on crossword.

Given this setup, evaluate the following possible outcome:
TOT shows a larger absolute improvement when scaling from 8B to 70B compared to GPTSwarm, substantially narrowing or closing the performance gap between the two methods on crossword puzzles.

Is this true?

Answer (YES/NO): YES